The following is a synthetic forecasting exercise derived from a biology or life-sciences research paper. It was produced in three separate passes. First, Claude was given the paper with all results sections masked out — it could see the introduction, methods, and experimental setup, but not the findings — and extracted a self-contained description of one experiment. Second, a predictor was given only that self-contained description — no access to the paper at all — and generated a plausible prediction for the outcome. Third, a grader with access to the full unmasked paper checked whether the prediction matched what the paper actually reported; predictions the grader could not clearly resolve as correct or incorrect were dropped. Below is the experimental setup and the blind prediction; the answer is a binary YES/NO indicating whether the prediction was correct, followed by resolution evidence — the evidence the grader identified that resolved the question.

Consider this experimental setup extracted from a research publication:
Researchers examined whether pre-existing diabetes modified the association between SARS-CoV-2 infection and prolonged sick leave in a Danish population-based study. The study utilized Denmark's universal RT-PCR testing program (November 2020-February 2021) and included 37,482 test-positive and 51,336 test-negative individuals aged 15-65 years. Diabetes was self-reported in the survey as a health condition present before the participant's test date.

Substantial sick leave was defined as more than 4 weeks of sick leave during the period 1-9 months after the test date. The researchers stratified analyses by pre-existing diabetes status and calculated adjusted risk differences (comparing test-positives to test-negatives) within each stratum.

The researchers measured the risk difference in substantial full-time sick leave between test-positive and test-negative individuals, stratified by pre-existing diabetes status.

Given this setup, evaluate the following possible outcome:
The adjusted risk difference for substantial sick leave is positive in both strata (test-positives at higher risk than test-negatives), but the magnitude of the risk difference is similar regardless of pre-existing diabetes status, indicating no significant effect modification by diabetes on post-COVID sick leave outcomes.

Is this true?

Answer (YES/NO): NO